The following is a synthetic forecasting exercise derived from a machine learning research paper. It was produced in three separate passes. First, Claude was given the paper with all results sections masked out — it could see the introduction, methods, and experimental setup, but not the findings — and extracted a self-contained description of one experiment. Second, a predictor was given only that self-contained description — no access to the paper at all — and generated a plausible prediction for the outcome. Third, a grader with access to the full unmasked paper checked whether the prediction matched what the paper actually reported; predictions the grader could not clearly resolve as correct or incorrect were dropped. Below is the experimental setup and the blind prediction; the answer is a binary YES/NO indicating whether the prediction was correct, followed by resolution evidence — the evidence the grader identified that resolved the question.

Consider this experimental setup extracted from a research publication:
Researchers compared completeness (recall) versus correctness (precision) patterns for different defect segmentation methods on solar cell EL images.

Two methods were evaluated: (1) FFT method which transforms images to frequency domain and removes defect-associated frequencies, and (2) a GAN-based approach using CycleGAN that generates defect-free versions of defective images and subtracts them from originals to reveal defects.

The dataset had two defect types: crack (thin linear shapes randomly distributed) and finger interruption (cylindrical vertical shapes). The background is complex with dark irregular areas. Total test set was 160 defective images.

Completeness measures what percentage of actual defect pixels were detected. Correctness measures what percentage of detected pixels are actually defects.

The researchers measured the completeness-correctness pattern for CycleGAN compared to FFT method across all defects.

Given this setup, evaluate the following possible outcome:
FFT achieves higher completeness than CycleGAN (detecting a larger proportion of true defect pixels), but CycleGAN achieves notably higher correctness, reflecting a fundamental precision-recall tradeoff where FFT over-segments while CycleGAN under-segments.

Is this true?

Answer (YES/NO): NO